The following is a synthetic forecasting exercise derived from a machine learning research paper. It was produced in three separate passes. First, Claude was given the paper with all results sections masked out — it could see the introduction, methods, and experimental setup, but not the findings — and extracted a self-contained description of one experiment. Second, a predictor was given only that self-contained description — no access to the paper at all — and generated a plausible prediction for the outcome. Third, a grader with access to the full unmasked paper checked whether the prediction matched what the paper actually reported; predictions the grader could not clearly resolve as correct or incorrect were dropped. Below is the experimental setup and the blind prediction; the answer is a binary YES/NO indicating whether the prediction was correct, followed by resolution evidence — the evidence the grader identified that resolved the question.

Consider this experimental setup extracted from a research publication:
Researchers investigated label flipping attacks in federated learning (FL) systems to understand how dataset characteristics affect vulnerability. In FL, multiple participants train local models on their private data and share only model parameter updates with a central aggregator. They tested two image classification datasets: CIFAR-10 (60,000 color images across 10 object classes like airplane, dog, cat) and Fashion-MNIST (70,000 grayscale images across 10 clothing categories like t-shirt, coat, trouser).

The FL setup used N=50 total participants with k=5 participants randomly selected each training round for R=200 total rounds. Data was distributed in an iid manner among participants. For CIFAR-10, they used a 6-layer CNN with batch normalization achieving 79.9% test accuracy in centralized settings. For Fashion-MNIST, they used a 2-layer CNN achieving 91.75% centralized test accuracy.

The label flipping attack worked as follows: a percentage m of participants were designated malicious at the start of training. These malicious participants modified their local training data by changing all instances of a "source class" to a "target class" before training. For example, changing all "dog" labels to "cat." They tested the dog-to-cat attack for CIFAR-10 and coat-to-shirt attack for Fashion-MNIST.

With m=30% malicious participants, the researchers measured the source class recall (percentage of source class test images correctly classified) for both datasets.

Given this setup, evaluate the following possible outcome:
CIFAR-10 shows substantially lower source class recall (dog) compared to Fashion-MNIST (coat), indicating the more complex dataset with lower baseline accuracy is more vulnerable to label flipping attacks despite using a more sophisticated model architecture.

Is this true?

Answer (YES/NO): YES